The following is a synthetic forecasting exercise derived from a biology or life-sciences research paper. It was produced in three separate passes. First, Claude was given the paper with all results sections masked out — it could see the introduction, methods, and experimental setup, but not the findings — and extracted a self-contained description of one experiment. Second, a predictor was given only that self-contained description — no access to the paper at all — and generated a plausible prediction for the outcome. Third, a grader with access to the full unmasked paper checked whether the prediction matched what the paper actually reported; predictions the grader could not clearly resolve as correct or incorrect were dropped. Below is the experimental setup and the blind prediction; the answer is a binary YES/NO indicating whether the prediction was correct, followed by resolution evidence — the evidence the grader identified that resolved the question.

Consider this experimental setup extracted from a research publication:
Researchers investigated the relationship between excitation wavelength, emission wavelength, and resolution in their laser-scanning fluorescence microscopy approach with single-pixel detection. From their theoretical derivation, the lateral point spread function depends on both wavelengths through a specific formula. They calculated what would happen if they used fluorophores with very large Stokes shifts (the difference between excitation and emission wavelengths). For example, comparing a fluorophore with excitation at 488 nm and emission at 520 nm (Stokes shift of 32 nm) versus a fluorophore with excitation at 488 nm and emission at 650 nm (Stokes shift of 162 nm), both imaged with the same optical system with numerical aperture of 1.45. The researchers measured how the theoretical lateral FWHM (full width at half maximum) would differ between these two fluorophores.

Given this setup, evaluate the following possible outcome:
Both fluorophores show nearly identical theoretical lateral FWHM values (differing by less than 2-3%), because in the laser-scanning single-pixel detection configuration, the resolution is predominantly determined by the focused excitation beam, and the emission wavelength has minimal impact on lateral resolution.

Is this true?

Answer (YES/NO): NO